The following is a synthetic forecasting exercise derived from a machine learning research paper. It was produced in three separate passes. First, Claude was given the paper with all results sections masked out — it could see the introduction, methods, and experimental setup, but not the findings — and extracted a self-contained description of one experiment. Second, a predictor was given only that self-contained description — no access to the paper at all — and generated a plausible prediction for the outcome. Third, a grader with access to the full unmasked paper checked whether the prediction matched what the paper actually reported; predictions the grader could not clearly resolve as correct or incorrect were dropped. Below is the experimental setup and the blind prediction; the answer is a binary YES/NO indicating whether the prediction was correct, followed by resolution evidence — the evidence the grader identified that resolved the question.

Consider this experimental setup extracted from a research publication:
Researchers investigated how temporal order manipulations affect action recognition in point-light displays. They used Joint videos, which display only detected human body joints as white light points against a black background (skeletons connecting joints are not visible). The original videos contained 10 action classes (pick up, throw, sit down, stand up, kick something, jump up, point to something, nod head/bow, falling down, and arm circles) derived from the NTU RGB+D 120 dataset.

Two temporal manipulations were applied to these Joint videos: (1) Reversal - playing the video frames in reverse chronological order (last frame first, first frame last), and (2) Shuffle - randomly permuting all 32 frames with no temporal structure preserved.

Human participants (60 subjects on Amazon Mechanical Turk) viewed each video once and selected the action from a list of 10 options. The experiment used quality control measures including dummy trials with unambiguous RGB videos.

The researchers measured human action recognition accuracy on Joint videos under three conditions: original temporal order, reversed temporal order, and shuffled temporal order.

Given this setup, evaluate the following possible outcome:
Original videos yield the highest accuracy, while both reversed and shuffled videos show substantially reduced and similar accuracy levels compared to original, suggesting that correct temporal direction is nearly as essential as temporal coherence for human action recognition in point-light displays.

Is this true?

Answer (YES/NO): NO